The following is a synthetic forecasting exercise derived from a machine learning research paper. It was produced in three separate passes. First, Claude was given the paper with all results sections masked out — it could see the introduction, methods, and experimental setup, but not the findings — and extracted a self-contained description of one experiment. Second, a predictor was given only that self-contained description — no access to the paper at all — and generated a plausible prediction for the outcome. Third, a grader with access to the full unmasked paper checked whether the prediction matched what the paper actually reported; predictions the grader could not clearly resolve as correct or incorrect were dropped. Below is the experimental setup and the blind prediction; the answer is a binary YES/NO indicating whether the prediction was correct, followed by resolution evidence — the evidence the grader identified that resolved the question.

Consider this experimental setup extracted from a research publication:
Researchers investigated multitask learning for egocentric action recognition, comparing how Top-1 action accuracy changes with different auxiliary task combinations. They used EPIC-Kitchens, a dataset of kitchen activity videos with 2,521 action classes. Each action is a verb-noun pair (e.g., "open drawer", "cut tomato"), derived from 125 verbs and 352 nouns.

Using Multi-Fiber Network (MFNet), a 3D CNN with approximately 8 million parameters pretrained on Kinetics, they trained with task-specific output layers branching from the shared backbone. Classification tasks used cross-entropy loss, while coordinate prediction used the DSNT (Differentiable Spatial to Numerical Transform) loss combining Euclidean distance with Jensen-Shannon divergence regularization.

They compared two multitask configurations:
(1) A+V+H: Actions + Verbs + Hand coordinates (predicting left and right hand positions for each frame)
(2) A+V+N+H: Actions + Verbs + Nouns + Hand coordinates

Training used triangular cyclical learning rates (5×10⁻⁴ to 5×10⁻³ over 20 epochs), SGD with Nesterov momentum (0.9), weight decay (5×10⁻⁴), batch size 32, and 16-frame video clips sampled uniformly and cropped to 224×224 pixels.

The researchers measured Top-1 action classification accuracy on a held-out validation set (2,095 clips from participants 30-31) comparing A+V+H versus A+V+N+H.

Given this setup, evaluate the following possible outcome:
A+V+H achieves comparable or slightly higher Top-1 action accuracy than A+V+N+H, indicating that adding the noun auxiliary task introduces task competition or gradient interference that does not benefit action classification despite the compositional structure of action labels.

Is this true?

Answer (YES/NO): NO